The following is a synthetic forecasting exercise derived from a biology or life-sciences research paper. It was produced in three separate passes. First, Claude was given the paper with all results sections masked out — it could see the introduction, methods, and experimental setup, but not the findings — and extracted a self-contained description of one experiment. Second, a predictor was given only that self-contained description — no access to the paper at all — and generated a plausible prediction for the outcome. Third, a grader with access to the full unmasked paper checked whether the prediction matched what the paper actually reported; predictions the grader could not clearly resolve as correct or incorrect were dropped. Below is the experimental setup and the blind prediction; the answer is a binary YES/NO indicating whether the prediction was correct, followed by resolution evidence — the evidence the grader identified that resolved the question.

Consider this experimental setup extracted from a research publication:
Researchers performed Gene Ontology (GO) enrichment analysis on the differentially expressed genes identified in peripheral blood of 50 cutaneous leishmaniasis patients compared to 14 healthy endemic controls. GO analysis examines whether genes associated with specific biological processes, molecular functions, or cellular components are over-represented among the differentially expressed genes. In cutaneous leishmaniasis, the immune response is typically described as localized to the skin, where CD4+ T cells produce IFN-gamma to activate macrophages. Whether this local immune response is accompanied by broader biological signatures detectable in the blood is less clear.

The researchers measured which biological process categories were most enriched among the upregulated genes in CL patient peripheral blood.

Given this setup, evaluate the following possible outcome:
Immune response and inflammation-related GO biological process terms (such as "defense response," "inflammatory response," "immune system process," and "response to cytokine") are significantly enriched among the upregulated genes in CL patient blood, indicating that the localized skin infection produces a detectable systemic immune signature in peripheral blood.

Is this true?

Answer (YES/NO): YES